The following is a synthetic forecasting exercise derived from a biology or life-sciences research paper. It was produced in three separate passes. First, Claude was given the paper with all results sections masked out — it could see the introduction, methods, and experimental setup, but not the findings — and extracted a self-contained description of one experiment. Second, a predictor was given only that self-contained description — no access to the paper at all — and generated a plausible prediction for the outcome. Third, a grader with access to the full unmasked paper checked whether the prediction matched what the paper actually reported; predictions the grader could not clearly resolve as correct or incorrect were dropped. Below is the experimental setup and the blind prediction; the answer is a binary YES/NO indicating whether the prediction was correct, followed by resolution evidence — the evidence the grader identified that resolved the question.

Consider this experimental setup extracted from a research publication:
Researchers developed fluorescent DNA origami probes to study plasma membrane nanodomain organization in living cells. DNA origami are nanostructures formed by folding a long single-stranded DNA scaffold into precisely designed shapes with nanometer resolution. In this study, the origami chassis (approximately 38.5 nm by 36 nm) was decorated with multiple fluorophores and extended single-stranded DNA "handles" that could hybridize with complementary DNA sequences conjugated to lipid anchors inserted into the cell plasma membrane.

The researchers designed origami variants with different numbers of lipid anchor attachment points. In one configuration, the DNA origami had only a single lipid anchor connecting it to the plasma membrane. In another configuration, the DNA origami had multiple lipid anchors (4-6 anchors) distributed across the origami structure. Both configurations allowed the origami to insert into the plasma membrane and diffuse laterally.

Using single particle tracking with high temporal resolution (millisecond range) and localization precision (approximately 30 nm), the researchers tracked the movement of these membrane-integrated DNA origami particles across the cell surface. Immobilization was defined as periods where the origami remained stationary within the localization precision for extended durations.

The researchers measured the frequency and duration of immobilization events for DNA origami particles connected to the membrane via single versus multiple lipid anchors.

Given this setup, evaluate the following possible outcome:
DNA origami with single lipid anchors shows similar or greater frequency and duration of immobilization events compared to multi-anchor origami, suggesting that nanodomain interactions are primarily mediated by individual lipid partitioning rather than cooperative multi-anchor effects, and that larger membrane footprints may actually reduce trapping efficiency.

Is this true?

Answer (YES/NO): NO